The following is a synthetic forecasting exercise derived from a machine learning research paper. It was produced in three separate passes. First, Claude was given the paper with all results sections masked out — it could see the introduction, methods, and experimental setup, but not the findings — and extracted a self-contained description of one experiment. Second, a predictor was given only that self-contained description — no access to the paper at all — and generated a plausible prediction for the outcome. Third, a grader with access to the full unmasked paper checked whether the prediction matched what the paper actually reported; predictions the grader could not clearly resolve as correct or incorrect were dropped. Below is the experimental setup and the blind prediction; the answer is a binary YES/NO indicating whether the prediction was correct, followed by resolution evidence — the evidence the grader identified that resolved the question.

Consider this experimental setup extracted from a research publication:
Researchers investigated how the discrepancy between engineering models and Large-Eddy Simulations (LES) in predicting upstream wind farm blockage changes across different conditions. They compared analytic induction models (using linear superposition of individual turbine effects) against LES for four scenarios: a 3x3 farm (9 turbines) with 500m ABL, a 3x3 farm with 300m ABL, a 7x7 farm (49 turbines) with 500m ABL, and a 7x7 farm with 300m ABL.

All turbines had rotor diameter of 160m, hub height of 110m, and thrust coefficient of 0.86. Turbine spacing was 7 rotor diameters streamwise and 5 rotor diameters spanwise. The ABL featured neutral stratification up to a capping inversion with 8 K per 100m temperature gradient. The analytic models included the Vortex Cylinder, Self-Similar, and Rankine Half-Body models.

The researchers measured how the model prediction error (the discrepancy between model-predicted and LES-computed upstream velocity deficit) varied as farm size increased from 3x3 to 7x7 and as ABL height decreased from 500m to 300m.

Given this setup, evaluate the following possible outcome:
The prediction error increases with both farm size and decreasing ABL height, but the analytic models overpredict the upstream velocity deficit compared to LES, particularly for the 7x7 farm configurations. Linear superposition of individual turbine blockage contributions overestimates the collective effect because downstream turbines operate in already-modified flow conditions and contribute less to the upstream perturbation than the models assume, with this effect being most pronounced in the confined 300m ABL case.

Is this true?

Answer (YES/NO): NO